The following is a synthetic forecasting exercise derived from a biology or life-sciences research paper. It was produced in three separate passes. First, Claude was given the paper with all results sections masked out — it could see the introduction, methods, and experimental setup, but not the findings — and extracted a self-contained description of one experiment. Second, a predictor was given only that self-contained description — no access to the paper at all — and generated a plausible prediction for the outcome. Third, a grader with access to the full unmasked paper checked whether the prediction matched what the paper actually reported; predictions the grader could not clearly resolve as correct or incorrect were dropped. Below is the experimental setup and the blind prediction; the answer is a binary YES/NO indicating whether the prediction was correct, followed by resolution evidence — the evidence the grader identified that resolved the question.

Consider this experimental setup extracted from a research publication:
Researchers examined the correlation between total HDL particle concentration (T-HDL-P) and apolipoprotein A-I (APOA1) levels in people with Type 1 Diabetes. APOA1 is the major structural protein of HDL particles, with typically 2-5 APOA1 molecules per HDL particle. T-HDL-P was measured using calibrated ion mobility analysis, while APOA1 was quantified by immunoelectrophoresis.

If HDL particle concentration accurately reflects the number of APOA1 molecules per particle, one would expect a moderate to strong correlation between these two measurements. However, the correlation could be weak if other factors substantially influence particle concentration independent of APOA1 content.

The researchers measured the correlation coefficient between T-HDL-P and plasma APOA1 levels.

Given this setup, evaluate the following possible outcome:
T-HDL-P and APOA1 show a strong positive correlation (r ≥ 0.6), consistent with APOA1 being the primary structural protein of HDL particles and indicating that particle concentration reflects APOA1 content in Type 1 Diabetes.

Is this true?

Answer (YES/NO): NO